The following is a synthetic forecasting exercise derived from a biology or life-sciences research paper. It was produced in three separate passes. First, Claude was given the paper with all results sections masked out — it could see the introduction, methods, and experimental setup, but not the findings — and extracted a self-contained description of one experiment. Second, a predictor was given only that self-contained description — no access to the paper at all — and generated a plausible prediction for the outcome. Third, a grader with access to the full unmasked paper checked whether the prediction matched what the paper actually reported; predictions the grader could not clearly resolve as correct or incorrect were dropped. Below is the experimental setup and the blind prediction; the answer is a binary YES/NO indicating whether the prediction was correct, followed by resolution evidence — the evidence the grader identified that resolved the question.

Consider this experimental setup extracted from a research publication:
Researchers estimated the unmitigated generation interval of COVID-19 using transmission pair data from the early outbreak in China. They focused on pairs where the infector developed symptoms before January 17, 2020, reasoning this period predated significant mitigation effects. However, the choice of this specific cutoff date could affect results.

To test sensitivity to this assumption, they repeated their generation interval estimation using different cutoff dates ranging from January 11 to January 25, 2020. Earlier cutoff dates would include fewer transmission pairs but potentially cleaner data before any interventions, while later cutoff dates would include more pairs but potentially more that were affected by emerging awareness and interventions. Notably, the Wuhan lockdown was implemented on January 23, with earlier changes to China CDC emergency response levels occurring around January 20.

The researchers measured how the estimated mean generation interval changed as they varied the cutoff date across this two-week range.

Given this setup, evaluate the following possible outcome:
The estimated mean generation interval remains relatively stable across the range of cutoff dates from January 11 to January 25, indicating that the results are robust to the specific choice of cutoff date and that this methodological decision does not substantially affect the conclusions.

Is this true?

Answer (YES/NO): NO